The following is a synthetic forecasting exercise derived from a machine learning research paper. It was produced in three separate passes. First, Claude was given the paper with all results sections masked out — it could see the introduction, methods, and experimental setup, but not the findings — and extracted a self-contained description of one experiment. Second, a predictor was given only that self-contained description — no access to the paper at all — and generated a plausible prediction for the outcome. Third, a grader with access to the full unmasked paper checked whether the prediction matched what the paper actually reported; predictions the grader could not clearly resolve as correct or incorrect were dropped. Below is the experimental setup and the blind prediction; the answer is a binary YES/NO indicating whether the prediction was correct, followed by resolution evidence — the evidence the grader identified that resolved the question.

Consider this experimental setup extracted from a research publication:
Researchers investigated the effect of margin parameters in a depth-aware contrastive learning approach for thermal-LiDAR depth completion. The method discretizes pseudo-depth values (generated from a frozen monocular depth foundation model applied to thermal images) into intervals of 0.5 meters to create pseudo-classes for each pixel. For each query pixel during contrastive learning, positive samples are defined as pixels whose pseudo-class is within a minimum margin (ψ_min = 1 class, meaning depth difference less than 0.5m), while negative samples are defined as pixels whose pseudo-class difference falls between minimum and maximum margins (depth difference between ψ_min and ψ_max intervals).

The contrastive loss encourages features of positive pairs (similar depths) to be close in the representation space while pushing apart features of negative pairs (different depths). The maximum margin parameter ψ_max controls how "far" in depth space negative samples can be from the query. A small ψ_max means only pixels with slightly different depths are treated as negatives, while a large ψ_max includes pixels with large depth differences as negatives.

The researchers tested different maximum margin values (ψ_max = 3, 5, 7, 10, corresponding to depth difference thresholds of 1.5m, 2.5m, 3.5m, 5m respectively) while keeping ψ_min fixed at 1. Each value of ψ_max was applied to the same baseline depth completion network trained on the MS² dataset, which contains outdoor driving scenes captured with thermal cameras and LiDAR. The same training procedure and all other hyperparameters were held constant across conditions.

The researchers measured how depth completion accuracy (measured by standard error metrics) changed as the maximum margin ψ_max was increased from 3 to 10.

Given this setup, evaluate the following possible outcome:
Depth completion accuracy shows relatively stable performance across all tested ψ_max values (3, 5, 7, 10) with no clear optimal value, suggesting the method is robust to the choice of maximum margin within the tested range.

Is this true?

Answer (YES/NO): NO